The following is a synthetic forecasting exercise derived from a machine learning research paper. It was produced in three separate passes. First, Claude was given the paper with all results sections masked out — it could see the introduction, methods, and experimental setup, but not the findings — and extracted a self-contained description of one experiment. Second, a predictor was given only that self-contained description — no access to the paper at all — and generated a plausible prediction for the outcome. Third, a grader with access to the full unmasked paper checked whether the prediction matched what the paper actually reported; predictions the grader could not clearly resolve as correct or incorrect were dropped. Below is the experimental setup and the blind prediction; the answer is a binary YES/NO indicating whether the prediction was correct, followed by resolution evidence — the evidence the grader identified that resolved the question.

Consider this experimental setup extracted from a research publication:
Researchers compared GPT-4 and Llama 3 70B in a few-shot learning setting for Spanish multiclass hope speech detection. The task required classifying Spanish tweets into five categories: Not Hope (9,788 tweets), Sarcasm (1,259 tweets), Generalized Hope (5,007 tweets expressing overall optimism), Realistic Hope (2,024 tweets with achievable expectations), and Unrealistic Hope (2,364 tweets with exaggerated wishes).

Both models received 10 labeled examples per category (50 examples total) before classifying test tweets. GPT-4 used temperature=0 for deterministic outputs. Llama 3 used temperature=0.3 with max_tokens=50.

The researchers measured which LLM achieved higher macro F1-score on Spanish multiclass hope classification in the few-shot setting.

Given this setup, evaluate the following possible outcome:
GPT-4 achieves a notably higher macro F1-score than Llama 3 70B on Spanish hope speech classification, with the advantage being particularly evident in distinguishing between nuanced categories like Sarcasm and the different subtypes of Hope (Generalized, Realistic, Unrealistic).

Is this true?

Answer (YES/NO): NO